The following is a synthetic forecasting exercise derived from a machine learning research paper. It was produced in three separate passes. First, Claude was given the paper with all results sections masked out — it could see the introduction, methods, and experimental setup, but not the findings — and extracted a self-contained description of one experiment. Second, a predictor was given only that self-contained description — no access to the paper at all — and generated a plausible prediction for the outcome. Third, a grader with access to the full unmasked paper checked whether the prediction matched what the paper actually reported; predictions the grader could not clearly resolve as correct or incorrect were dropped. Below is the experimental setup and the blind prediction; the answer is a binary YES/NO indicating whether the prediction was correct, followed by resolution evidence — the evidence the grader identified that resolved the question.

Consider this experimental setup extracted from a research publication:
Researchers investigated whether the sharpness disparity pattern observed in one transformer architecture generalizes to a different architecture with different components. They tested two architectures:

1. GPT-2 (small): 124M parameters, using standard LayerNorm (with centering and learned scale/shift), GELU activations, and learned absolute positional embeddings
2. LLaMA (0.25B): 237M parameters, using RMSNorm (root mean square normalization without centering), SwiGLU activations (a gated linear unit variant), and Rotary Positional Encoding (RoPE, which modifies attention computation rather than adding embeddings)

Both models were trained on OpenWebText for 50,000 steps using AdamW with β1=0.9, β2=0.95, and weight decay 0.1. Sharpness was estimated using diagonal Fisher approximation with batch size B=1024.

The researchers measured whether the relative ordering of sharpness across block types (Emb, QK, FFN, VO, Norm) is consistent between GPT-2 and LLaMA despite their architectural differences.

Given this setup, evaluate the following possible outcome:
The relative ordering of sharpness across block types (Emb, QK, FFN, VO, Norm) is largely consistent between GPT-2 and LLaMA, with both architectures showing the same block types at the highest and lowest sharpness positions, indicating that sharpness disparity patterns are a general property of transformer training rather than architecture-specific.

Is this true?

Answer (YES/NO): YES